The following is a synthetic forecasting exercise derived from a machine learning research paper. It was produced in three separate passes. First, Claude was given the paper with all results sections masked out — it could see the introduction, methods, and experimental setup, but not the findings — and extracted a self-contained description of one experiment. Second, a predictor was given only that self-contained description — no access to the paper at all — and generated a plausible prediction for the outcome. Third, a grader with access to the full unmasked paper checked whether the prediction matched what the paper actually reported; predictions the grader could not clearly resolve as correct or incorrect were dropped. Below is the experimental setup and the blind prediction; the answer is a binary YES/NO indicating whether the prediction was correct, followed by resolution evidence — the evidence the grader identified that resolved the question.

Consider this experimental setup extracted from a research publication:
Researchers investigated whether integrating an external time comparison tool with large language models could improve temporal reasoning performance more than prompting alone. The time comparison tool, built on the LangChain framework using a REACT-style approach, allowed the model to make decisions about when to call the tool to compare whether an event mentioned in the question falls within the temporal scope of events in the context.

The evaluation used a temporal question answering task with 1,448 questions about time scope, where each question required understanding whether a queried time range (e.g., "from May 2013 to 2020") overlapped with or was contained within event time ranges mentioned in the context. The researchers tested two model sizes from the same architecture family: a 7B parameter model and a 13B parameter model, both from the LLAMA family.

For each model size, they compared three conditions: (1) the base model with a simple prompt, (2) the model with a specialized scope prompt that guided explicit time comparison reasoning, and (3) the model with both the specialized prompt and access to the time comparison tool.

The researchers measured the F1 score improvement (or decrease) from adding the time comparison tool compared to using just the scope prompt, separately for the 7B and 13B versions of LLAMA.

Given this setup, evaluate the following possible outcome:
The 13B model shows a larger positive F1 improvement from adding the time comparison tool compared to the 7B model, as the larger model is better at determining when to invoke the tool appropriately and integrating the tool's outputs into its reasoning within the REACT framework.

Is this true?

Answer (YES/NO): YES